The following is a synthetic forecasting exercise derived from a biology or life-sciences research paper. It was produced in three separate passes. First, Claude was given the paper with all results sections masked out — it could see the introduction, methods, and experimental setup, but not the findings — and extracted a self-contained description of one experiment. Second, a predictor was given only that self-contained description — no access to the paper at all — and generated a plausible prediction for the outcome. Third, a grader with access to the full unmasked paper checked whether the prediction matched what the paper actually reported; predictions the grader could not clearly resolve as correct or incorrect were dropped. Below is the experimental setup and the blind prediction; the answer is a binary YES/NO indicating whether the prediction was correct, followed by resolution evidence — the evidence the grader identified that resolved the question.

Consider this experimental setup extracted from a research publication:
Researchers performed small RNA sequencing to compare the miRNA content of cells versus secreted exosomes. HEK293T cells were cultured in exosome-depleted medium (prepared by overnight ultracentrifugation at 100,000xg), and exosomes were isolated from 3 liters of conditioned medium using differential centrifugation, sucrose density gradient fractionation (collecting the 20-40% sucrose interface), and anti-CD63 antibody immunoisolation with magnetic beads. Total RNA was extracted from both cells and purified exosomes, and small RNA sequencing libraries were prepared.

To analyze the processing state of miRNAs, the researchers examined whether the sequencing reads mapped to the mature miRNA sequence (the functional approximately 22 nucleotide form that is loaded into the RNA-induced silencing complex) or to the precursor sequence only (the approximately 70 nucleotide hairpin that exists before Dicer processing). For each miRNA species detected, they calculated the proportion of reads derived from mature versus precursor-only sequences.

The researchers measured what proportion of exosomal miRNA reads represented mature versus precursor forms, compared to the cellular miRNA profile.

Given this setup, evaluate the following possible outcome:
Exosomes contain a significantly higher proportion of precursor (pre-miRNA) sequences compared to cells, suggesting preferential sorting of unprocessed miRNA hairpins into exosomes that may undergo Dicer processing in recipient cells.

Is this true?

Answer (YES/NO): NO